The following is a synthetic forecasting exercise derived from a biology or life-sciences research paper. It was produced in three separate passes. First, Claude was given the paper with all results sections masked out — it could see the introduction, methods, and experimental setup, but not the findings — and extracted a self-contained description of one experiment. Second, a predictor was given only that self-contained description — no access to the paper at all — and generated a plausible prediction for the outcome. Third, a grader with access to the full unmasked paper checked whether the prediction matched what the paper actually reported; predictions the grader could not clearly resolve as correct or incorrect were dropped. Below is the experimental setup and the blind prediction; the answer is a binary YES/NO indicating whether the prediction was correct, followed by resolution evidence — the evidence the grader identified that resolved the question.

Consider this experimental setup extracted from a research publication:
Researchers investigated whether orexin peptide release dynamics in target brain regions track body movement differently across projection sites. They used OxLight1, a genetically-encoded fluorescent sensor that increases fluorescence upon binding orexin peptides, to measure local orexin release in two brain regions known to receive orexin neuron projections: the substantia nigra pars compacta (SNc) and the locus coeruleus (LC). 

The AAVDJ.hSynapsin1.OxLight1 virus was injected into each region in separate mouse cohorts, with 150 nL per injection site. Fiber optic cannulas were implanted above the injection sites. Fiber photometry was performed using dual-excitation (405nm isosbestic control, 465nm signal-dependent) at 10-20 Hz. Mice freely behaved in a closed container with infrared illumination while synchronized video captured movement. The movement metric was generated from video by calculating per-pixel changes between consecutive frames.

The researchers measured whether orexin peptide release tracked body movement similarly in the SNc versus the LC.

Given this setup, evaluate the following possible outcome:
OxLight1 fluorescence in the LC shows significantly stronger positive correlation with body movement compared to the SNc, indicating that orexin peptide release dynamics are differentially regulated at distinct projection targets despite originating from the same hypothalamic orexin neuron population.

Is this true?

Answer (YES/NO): NO